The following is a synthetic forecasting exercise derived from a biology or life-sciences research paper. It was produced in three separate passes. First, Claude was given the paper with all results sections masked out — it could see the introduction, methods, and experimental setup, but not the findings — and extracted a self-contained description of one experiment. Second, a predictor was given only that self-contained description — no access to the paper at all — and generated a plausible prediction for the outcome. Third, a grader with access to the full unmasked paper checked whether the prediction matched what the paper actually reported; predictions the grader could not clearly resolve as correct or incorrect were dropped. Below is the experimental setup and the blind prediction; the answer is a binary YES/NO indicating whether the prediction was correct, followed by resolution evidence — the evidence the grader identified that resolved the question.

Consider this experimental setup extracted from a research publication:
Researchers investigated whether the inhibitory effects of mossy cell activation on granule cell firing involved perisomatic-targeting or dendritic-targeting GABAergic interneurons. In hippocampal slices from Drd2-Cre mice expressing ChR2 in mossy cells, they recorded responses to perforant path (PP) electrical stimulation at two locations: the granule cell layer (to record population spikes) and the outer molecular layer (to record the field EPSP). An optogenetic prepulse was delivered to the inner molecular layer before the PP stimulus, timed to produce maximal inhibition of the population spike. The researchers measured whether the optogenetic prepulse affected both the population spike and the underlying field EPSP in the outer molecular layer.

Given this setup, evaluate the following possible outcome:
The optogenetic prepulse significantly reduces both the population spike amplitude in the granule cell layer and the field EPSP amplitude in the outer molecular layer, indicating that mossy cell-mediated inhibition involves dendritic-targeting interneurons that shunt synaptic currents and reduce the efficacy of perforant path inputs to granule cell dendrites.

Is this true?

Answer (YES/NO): NO